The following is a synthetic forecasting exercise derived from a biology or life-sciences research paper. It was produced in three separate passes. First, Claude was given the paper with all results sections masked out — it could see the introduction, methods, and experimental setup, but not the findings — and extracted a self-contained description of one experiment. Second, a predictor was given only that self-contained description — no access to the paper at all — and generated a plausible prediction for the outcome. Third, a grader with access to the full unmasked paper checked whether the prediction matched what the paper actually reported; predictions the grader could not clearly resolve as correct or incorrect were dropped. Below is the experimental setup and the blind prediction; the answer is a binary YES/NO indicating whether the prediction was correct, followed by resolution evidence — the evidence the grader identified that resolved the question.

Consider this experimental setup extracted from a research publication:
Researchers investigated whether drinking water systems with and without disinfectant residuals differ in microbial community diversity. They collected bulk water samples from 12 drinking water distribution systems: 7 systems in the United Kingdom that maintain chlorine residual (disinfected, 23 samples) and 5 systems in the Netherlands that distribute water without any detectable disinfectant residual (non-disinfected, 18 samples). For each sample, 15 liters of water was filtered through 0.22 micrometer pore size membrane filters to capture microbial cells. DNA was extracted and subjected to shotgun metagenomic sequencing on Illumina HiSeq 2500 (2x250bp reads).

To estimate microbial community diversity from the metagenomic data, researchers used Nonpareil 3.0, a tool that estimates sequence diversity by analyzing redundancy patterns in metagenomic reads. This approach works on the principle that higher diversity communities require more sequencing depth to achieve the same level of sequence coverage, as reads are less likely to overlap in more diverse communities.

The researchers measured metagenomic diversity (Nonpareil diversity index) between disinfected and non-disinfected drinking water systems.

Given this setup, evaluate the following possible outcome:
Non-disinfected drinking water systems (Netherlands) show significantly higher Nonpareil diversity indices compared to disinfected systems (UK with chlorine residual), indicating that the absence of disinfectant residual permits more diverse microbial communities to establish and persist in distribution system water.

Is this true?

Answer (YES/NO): YES